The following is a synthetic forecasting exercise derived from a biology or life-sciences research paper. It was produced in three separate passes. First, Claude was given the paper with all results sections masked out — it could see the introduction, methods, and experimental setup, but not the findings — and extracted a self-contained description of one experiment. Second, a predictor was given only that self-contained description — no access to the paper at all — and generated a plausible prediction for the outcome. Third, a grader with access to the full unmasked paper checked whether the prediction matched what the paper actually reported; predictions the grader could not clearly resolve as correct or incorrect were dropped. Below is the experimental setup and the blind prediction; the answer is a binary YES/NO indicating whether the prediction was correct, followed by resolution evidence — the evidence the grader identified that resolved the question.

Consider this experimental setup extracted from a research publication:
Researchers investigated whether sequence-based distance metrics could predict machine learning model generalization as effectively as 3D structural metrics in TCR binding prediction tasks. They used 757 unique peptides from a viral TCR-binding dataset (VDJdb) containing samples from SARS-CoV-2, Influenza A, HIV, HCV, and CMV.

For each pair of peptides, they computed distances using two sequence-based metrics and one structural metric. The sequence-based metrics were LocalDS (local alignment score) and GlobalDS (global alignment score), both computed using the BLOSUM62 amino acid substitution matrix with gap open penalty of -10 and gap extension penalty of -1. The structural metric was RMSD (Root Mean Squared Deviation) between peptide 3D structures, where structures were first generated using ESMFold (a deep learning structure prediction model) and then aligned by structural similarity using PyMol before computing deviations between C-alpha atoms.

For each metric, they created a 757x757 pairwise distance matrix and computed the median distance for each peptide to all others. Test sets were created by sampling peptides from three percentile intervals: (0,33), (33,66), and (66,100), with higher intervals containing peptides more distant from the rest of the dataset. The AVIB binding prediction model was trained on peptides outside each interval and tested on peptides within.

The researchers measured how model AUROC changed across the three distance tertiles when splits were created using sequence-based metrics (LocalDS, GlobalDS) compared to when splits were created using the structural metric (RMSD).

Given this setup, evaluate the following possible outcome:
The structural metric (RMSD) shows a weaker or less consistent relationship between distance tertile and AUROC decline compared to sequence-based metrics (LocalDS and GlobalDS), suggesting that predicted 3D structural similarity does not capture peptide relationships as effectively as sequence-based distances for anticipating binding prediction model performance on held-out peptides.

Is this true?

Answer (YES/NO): NO